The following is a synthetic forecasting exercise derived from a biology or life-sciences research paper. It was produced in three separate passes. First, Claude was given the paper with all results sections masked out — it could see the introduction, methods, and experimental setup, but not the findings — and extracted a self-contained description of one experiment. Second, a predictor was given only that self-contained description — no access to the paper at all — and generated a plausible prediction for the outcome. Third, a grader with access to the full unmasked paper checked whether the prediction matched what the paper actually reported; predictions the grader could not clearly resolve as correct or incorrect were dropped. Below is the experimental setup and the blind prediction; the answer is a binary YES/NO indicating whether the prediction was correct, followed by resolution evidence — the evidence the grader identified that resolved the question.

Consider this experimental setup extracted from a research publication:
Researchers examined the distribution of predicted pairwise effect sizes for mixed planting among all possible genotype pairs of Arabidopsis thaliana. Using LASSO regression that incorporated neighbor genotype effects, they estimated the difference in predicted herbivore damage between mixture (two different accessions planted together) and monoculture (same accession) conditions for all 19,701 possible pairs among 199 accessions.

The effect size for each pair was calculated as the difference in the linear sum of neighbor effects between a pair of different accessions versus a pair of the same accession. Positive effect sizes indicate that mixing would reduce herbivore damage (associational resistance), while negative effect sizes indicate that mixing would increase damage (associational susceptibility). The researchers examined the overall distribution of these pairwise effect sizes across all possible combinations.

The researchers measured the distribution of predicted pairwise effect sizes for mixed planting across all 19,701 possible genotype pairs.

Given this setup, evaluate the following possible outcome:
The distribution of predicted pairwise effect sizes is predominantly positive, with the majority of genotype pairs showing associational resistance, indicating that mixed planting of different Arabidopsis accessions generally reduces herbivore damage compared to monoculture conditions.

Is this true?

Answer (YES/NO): NO